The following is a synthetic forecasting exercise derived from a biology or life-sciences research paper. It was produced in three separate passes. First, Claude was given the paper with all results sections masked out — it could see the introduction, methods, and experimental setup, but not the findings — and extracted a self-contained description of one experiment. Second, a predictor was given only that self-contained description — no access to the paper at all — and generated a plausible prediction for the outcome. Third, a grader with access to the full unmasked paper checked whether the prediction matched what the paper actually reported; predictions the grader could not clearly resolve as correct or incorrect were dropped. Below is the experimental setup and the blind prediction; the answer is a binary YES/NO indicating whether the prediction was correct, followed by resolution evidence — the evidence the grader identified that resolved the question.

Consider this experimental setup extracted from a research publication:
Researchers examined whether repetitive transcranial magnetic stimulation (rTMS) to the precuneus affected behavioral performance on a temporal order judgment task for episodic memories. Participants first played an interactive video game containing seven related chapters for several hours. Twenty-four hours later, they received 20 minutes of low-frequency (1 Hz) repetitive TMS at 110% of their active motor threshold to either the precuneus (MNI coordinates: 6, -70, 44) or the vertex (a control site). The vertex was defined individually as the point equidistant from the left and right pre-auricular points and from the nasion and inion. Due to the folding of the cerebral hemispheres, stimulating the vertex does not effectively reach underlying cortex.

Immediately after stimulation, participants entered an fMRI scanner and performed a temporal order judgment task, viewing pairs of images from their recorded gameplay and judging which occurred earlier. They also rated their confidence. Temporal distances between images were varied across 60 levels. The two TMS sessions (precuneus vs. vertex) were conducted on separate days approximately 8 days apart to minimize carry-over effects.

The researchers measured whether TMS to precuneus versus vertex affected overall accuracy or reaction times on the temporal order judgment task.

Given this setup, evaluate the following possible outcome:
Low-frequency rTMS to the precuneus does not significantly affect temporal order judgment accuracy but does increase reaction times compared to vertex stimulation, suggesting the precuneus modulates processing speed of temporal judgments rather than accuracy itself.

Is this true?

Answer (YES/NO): YES